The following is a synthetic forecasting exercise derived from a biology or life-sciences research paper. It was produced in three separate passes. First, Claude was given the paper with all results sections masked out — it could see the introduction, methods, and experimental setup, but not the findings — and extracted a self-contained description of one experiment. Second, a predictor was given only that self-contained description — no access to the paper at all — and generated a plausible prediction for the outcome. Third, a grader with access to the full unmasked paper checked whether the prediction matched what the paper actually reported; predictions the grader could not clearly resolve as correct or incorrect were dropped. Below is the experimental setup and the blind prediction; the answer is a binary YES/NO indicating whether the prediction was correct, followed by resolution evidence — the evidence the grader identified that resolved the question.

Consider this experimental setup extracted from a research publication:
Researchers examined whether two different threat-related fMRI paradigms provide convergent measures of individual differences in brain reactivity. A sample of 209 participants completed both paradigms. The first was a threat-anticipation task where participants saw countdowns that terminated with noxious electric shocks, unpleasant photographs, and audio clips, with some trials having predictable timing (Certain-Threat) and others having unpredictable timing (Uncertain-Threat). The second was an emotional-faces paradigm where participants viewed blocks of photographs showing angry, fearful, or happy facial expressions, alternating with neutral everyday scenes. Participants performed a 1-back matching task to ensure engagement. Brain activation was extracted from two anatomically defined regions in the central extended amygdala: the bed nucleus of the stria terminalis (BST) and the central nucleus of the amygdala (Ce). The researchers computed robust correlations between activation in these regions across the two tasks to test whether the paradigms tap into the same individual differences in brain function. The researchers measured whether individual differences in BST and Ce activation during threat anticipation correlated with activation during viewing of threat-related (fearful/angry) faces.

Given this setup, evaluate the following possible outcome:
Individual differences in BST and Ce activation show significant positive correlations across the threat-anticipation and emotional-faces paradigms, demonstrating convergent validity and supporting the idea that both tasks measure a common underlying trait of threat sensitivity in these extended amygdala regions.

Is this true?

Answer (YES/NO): NO